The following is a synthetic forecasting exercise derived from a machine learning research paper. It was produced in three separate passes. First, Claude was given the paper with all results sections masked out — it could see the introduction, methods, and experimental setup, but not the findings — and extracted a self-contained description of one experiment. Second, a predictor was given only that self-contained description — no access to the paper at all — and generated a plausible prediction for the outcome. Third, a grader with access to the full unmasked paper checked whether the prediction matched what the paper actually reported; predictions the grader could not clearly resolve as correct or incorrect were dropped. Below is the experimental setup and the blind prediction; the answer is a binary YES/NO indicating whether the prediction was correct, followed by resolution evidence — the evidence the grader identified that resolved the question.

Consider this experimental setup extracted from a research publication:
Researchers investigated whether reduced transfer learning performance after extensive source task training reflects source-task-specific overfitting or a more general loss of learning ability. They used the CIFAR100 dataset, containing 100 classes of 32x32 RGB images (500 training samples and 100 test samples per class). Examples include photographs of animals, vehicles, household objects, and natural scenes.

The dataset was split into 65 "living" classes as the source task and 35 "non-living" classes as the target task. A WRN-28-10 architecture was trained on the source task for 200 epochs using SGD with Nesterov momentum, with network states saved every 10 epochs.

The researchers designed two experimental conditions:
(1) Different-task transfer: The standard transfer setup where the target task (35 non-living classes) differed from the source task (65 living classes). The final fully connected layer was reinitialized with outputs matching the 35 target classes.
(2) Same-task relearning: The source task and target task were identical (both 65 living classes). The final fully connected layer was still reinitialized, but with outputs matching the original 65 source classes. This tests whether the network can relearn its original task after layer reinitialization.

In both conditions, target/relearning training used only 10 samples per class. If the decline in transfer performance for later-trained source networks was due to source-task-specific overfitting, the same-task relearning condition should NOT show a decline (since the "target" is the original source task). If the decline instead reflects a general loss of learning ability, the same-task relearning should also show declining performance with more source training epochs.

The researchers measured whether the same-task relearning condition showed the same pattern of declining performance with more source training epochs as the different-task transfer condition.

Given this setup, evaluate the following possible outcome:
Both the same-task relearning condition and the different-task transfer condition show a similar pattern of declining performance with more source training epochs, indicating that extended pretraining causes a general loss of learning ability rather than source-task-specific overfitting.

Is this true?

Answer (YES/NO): YES